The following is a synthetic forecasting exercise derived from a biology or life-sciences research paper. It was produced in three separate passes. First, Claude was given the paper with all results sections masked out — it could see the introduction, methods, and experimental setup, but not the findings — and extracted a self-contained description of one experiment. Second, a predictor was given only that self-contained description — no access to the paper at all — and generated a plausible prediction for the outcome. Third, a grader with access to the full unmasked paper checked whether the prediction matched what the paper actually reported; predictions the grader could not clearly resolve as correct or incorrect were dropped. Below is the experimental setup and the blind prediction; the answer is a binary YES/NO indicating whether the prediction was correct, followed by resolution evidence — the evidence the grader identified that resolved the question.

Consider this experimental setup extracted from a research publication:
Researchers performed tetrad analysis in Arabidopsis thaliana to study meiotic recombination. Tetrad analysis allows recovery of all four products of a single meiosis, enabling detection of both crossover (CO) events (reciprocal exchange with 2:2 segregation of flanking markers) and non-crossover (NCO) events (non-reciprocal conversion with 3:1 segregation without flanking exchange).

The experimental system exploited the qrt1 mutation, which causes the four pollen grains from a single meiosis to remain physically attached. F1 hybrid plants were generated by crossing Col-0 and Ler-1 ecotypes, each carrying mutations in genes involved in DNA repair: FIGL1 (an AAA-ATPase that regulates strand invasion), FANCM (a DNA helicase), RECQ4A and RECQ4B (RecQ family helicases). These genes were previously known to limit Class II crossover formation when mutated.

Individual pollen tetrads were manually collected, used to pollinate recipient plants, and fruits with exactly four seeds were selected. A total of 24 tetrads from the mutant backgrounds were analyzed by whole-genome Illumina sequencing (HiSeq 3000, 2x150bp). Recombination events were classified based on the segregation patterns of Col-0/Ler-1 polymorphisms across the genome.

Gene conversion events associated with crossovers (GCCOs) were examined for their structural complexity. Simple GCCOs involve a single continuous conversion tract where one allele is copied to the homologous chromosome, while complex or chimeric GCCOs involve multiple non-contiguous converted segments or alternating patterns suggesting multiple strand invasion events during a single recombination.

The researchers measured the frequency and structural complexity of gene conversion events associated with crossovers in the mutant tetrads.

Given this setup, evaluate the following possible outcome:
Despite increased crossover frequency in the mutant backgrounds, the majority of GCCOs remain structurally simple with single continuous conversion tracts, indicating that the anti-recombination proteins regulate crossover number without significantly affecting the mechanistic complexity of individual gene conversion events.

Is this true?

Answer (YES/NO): NO